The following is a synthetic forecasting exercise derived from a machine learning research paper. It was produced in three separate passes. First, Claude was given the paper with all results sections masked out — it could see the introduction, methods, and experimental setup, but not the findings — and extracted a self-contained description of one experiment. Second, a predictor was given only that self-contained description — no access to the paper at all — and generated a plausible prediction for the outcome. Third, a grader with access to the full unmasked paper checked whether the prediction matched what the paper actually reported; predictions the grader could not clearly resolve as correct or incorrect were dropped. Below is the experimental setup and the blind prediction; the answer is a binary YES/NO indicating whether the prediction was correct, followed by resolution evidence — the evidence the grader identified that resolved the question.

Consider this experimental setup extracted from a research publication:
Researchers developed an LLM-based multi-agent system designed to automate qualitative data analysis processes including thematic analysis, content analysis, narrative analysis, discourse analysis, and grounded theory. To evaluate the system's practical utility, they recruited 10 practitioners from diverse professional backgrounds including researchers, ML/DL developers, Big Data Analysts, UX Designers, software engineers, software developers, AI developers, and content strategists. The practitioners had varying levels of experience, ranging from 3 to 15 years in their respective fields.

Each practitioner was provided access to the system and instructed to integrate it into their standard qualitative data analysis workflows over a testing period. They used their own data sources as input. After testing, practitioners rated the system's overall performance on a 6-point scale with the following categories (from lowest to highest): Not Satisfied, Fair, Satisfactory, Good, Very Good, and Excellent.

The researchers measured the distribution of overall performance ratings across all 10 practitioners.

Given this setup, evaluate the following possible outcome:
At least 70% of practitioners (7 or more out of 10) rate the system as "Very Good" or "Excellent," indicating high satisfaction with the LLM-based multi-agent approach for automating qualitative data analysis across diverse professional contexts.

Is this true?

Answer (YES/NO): NO